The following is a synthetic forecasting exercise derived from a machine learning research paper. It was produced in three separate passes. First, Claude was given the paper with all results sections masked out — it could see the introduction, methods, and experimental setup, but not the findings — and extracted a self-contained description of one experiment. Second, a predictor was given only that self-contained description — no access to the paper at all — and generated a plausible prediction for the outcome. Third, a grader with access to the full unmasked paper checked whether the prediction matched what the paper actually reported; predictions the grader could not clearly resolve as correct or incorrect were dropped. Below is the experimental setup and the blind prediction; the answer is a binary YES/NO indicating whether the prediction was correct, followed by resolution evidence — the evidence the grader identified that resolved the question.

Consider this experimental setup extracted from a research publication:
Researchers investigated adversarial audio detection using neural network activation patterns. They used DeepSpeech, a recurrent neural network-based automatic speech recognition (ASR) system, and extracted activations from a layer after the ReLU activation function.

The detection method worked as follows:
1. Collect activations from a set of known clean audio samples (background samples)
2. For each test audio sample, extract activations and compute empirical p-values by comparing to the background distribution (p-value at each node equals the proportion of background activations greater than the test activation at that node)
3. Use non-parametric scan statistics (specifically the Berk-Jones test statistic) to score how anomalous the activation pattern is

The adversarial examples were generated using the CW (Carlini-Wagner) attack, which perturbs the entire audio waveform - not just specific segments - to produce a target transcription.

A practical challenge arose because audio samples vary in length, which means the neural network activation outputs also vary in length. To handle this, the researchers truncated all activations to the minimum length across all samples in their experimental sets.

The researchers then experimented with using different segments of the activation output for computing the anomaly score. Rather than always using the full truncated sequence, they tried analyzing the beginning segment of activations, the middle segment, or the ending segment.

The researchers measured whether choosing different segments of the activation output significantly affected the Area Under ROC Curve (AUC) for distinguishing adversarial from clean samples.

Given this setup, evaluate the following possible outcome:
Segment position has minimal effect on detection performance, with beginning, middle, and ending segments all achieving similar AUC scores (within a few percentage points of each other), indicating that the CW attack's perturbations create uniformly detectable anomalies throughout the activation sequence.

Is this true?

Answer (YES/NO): YES